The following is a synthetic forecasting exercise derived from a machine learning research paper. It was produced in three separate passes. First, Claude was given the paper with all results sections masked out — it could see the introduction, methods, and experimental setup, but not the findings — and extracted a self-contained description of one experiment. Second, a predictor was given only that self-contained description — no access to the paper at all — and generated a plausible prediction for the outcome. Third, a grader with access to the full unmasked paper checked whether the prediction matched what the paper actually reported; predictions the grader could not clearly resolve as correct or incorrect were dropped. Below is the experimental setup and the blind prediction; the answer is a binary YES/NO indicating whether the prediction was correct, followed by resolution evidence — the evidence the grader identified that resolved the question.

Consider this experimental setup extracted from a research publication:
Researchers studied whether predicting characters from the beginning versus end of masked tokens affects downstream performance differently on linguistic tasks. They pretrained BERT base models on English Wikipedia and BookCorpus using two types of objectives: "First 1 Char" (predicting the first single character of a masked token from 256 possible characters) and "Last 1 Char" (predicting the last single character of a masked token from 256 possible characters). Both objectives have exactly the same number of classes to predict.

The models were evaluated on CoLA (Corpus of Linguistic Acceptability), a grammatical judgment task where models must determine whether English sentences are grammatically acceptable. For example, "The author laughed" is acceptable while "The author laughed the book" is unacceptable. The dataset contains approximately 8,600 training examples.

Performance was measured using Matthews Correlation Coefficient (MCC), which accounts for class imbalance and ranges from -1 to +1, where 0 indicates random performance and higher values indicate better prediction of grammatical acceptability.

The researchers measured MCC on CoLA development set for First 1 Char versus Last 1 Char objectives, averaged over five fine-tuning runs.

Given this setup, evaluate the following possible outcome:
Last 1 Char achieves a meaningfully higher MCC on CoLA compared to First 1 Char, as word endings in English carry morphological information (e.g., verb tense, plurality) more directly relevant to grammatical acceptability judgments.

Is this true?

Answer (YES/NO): YES